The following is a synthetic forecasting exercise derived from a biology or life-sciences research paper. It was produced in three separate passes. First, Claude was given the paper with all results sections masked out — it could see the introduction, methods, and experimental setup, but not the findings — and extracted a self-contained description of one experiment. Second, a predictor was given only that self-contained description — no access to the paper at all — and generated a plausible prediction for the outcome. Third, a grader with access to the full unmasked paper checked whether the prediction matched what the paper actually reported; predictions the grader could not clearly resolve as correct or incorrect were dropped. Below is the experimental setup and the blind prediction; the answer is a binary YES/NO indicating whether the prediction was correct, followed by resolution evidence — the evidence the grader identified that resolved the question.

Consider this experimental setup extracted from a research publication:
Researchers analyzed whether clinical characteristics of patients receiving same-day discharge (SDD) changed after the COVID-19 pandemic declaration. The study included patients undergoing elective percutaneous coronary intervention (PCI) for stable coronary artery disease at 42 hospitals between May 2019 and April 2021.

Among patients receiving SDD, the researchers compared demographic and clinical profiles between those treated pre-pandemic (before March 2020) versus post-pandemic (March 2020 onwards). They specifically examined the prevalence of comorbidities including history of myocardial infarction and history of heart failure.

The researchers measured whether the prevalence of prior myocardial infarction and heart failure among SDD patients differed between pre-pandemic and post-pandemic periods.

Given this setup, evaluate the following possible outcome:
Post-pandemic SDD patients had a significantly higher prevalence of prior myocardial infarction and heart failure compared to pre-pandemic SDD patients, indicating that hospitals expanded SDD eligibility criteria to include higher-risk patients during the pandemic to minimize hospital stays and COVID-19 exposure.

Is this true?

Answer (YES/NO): YES